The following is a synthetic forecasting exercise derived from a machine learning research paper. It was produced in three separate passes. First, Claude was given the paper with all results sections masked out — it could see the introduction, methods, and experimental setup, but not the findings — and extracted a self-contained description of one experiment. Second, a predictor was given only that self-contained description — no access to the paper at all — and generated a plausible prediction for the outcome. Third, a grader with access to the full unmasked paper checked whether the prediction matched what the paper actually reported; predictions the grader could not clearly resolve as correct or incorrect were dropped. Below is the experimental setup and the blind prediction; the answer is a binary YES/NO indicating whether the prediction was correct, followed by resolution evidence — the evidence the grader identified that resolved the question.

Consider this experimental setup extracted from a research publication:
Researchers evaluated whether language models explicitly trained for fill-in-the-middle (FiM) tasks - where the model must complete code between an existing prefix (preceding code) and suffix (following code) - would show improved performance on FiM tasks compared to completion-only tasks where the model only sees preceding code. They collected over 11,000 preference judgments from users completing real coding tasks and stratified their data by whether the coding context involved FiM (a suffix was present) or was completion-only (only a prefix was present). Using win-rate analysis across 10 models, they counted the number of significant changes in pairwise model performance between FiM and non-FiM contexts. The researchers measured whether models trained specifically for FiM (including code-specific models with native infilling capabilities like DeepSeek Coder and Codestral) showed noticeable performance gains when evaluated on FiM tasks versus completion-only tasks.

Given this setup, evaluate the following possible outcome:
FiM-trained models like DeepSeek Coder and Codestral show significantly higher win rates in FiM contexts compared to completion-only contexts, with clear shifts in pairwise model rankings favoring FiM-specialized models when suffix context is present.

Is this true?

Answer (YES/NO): NO